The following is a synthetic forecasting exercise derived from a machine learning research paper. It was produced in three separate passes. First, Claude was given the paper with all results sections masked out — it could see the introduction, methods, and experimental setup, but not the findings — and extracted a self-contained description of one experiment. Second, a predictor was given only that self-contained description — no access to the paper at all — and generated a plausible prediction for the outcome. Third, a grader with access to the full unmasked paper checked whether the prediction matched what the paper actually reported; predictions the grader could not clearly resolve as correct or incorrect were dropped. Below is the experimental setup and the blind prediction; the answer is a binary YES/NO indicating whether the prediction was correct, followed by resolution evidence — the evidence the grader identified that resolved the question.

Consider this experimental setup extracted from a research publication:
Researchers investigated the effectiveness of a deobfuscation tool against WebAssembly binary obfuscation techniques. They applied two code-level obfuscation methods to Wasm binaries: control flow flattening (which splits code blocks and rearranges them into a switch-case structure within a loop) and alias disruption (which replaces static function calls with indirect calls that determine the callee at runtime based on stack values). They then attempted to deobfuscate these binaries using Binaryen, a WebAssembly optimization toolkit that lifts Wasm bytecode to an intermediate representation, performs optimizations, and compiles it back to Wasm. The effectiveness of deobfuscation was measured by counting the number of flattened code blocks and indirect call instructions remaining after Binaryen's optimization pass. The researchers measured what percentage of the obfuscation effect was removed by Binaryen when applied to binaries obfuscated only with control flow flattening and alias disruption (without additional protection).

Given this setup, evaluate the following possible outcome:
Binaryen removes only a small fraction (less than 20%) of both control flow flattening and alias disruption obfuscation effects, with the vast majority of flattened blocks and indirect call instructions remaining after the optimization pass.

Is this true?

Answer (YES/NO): NO